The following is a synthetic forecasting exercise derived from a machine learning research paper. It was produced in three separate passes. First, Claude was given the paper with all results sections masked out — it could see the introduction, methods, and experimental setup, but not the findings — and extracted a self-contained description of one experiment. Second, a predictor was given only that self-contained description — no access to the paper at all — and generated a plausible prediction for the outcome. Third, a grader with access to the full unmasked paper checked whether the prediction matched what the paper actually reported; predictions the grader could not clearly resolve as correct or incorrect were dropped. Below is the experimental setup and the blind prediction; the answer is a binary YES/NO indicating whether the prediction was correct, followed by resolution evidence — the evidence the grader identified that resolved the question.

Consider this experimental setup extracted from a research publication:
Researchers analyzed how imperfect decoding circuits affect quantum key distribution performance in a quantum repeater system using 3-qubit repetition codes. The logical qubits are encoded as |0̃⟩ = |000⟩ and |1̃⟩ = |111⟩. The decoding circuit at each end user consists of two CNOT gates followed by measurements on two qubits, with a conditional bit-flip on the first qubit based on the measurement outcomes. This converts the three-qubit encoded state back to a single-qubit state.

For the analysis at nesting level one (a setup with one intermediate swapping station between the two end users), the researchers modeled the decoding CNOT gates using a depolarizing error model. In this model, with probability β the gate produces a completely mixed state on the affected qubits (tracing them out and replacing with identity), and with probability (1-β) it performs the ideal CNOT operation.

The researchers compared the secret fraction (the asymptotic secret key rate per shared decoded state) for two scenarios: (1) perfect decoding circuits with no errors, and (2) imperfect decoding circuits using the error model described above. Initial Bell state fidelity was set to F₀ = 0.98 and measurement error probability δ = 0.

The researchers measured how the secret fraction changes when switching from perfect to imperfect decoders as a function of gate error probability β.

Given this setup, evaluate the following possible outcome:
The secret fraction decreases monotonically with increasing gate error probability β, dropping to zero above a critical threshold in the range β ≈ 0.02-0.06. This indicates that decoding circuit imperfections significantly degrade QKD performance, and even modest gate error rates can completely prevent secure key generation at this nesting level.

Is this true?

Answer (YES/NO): YES